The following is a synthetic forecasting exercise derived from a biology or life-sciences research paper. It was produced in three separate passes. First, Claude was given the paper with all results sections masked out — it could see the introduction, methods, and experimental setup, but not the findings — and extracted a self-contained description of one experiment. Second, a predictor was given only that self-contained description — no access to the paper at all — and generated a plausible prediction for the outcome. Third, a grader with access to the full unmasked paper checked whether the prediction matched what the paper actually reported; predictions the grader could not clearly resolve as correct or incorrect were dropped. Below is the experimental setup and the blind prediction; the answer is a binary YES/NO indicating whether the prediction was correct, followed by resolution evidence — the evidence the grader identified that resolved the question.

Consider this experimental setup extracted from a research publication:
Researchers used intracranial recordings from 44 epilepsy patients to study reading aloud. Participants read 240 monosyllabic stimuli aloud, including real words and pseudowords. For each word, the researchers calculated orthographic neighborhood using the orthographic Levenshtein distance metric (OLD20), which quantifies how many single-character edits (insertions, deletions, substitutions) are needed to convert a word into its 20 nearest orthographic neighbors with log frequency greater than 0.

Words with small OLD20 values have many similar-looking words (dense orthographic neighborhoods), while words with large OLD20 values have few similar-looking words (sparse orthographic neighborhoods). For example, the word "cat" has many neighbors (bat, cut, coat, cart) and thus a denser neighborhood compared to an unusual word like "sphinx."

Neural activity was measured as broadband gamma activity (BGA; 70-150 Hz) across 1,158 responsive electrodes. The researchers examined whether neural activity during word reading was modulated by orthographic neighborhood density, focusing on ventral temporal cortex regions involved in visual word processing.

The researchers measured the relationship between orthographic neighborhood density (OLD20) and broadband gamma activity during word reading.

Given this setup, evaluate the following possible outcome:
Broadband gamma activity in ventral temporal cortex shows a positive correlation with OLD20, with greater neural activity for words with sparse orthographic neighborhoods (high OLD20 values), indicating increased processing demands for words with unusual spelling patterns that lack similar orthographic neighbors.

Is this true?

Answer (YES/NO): NO